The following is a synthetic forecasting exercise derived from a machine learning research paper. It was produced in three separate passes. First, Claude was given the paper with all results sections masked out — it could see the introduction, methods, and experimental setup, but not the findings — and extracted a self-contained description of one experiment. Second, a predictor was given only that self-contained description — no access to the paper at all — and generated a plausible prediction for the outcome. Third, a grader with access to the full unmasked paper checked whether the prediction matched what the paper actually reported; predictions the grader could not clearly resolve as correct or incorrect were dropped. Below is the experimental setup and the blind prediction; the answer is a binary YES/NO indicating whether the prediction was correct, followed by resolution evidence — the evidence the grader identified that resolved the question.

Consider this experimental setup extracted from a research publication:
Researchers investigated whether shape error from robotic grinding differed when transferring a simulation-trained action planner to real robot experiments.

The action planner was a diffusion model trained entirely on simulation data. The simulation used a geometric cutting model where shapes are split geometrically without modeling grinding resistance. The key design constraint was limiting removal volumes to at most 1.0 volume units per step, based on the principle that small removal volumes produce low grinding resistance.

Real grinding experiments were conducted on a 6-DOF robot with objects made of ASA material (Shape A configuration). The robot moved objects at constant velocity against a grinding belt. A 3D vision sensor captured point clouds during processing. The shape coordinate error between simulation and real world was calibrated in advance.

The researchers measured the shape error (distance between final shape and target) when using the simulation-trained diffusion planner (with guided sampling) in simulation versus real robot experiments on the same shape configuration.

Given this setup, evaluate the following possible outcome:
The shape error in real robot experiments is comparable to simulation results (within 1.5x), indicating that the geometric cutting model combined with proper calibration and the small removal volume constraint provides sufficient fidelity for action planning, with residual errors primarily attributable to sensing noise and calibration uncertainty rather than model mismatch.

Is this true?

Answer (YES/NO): YES